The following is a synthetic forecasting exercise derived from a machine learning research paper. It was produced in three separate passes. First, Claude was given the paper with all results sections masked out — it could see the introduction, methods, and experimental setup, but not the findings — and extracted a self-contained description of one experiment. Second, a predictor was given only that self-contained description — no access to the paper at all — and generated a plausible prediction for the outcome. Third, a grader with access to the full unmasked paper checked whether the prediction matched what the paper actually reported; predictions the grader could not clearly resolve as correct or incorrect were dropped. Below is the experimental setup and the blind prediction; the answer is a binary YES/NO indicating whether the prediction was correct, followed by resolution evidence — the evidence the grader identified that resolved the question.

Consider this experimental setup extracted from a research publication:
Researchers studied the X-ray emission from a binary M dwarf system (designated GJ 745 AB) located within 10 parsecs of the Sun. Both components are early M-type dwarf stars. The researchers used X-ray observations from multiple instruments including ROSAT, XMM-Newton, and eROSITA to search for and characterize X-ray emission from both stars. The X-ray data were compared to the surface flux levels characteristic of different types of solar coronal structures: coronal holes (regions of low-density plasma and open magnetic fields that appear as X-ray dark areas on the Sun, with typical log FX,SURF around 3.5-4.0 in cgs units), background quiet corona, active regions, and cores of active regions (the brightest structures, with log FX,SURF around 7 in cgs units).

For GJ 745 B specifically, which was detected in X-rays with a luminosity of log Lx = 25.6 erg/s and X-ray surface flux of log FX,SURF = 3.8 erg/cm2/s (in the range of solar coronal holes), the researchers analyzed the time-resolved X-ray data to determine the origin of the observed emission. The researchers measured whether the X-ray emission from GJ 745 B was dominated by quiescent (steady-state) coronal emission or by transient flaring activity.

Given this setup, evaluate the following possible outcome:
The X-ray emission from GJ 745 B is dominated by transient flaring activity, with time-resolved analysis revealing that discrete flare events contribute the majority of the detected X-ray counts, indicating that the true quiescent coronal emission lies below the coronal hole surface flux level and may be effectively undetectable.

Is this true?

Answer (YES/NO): NO